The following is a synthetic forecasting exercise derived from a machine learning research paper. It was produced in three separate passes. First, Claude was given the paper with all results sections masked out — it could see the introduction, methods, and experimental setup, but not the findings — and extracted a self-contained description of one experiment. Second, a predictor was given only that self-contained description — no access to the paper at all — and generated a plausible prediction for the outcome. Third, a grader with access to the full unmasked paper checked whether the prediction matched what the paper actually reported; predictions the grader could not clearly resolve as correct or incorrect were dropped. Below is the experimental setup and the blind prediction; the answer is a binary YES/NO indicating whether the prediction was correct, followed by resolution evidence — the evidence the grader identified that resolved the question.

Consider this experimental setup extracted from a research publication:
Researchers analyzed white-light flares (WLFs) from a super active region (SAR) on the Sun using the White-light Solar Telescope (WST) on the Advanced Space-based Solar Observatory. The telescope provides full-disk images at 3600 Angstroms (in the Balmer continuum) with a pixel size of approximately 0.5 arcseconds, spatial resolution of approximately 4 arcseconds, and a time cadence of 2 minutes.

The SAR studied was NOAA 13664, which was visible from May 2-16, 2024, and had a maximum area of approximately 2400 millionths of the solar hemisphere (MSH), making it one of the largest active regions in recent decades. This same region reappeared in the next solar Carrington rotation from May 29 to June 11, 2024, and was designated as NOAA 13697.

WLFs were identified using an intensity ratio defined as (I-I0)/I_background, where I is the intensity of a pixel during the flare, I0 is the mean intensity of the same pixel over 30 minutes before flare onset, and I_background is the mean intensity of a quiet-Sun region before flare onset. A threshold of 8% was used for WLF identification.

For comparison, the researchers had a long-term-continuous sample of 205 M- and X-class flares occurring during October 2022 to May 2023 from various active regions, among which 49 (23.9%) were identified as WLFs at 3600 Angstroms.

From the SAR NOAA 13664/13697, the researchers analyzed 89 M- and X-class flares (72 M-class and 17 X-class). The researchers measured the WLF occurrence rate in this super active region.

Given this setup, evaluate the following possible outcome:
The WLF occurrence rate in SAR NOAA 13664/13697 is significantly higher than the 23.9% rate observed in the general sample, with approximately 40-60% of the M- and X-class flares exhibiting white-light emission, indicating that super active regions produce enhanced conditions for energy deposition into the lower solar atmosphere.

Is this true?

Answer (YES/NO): YES